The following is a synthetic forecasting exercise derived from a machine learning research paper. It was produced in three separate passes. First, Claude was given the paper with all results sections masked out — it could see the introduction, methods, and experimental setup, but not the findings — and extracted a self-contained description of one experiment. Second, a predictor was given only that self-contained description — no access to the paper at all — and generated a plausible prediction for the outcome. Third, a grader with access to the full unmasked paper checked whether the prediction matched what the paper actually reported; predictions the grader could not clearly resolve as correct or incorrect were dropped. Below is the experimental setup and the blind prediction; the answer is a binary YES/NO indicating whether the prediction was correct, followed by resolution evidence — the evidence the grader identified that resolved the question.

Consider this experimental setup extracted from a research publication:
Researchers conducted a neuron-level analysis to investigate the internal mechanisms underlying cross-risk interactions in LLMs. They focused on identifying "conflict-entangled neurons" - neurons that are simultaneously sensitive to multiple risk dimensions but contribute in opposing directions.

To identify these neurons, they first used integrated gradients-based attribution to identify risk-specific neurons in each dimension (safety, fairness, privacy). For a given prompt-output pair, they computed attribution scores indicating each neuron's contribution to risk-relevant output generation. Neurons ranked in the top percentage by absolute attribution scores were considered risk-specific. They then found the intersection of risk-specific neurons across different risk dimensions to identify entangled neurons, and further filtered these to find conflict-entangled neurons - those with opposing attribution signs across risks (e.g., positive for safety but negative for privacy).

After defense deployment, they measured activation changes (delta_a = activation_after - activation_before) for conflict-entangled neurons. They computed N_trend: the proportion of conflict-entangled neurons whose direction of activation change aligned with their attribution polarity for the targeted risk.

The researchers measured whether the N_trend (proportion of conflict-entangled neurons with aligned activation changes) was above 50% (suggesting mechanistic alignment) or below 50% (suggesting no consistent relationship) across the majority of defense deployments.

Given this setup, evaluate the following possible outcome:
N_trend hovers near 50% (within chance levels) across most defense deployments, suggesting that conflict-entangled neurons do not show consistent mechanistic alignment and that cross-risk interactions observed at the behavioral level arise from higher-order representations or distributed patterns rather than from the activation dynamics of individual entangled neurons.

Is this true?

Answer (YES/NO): NO